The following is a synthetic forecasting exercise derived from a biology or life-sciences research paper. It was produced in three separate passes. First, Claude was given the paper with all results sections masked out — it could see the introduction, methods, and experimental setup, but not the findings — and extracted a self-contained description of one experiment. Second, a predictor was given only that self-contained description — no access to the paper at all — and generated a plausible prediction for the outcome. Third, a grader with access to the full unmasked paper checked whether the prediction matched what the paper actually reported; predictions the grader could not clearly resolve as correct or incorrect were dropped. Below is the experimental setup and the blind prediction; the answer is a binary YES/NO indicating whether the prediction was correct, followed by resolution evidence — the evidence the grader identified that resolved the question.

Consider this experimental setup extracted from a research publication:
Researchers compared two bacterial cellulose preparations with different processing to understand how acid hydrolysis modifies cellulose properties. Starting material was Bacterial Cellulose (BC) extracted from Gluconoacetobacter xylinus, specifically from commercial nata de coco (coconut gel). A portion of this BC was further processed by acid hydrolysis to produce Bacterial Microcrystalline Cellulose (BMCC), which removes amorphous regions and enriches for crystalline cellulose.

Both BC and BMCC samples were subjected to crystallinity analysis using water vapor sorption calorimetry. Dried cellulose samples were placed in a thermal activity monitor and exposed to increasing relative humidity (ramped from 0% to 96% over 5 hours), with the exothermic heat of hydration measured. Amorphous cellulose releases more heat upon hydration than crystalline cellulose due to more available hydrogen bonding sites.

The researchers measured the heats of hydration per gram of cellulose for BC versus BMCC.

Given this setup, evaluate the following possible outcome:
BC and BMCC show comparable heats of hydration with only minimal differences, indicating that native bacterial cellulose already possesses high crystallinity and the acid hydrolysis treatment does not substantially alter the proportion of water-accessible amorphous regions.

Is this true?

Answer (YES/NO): NO